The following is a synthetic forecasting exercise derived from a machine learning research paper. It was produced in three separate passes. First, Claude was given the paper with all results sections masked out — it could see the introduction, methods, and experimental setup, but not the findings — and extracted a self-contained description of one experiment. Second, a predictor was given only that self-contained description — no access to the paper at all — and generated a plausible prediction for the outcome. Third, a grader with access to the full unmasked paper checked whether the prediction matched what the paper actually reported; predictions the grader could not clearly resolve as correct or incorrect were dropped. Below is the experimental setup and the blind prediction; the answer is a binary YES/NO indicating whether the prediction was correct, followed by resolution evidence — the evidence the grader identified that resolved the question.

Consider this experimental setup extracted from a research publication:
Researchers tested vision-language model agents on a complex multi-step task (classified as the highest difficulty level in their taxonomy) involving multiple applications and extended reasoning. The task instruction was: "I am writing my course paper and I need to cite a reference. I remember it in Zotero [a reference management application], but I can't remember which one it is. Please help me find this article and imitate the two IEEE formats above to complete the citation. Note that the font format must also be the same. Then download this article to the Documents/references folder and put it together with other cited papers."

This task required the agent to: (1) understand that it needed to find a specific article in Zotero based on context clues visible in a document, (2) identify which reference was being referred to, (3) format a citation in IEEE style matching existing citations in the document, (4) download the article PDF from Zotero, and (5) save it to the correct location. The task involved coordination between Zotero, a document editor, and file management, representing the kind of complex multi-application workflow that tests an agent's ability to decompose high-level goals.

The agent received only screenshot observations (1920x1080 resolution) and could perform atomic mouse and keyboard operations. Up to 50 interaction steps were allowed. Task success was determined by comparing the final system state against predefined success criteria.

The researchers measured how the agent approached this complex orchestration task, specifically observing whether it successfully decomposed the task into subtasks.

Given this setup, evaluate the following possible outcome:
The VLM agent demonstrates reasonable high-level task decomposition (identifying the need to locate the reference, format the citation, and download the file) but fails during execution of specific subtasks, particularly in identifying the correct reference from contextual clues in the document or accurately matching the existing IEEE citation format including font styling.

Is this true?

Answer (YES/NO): NO